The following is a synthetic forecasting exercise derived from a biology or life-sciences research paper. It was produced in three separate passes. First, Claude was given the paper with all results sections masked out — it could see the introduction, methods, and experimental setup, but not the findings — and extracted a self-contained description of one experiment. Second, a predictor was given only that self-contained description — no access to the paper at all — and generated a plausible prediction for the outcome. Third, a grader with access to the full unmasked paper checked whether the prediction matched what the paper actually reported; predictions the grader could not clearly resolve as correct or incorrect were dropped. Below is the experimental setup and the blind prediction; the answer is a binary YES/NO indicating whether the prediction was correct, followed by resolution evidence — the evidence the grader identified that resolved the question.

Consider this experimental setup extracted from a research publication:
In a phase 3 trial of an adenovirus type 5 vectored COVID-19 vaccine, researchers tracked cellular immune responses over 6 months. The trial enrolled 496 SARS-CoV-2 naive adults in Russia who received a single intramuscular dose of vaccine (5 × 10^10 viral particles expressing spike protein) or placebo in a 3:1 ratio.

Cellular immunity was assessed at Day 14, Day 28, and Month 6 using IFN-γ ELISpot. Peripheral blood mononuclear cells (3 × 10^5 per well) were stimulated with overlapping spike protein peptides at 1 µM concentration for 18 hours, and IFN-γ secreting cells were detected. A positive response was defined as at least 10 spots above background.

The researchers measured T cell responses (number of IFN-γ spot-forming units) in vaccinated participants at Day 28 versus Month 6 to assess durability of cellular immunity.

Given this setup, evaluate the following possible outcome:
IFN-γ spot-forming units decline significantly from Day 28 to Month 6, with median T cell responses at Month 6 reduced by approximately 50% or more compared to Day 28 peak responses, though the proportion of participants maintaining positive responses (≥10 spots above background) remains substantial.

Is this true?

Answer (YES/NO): NO